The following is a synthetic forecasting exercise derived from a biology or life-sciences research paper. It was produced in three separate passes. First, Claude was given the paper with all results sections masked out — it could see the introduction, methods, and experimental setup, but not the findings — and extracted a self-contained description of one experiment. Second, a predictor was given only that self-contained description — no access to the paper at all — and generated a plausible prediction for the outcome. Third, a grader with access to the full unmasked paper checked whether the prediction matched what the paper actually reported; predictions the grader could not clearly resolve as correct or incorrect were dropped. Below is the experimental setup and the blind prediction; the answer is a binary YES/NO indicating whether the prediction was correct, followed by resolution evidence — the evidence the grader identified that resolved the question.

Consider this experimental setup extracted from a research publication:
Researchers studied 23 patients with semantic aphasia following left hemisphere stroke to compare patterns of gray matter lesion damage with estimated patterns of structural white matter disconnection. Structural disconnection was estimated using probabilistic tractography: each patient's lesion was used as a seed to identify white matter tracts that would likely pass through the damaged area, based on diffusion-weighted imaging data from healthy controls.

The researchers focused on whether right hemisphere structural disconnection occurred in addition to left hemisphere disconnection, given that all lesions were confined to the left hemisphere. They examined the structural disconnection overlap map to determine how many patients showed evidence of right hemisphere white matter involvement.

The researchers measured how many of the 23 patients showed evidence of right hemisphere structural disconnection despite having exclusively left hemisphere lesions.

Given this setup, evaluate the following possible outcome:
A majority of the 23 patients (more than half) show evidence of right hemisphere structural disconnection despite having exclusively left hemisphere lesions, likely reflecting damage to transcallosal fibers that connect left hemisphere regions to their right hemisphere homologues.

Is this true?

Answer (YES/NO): YES